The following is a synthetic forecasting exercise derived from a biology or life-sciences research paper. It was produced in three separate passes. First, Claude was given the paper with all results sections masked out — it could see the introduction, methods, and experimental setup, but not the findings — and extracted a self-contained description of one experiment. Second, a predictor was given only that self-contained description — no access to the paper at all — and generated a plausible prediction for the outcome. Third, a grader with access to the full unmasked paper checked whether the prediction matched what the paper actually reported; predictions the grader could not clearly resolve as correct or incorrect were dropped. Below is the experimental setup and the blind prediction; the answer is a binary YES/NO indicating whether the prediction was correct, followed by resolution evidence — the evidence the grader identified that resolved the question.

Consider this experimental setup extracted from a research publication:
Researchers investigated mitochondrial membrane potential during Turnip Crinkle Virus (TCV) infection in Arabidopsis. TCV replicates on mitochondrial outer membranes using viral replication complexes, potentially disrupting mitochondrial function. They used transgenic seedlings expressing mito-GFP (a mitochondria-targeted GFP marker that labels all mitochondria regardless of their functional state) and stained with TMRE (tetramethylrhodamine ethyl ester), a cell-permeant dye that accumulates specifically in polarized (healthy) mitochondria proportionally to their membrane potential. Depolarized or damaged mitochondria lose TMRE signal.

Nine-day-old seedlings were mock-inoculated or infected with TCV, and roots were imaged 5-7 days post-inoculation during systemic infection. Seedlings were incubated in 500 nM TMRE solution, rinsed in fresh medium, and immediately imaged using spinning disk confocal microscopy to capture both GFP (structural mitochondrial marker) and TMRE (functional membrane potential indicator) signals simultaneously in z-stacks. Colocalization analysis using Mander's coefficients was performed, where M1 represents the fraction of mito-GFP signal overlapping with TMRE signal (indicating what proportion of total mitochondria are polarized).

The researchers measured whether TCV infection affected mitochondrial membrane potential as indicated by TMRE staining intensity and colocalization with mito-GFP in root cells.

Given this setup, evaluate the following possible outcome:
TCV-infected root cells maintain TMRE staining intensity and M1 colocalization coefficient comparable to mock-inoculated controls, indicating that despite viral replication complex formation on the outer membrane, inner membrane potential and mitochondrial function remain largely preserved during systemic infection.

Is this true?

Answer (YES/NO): YES